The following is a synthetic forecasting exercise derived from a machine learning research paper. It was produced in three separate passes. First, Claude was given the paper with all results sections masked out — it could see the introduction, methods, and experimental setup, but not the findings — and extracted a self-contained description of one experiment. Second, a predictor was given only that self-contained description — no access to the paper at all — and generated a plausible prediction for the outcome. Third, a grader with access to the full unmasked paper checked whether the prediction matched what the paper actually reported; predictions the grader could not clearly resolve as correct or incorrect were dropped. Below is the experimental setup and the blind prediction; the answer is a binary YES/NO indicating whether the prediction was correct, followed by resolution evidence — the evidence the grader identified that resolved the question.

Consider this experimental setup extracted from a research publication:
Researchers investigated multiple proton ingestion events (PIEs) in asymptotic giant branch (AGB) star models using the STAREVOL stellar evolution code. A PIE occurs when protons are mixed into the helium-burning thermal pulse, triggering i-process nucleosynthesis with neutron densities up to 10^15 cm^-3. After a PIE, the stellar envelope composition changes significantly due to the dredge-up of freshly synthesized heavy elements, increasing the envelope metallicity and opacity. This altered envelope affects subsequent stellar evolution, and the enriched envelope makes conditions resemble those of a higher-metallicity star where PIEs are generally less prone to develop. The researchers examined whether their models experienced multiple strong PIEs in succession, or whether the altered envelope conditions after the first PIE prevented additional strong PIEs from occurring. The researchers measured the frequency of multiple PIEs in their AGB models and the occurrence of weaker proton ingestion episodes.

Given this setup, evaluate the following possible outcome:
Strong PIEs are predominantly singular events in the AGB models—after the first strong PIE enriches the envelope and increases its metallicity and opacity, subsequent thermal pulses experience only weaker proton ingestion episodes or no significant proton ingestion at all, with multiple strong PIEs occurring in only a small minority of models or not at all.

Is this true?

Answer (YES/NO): YES